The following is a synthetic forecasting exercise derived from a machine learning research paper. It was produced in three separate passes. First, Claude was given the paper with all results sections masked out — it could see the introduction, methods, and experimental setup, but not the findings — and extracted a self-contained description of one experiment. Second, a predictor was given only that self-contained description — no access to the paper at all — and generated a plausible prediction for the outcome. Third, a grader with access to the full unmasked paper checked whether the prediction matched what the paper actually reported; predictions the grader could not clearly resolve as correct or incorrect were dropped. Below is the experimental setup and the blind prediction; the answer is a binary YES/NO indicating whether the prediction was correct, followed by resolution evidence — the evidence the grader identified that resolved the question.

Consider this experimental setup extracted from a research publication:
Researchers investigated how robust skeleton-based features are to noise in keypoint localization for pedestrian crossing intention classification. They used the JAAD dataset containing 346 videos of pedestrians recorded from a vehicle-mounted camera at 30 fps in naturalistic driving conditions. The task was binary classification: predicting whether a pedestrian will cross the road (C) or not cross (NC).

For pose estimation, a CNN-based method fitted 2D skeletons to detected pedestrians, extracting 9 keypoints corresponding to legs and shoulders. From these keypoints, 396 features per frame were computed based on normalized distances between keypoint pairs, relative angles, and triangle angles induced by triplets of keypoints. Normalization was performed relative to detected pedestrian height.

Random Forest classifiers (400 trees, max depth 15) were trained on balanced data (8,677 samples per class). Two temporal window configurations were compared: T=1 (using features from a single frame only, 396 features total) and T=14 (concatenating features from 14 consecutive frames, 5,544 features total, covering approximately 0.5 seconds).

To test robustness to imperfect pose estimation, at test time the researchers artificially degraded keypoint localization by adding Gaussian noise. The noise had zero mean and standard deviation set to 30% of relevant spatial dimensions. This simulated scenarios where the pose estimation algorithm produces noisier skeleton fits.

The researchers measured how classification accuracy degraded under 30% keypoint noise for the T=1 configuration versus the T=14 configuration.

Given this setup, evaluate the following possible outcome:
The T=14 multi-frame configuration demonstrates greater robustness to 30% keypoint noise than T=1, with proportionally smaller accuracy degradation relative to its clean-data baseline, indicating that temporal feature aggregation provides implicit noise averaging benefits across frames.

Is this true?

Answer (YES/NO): YES